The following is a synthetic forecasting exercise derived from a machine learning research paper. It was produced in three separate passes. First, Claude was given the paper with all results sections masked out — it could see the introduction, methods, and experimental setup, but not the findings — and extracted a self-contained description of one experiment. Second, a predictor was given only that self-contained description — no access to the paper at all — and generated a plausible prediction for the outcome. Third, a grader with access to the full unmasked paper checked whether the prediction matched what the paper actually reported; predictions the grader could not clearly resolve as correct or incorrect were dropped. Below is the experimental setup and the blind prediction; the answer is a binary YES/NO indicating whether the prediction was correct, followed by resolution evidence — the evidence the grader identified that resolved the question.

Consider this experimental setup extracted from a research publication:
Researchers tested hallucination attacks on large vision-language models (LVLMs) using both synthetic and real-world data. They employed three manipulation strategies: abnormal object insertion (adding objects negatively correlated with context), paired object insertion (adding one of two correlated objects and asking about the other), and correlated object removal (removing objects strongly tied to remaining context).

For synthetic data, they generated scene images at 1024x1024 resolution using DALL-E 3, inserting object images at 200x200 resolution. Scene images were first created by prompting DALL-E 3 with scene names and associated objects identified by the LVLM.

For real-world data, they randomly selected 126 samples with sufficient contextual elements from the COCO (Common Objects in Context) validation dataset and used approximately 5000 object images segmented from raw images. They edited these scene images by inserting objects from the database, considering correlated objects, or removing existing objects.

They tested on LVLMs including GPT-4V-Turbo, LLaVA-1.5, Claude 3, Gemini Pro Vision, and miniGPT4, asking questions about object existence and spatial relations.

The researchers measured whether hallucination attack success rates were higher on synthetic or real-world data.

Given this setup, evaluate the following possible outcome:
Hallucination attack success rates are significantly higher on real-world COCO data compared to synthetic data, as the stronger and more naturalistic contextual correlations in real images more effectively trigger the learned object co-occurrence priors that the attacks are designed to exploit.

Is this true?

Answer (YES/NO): NO